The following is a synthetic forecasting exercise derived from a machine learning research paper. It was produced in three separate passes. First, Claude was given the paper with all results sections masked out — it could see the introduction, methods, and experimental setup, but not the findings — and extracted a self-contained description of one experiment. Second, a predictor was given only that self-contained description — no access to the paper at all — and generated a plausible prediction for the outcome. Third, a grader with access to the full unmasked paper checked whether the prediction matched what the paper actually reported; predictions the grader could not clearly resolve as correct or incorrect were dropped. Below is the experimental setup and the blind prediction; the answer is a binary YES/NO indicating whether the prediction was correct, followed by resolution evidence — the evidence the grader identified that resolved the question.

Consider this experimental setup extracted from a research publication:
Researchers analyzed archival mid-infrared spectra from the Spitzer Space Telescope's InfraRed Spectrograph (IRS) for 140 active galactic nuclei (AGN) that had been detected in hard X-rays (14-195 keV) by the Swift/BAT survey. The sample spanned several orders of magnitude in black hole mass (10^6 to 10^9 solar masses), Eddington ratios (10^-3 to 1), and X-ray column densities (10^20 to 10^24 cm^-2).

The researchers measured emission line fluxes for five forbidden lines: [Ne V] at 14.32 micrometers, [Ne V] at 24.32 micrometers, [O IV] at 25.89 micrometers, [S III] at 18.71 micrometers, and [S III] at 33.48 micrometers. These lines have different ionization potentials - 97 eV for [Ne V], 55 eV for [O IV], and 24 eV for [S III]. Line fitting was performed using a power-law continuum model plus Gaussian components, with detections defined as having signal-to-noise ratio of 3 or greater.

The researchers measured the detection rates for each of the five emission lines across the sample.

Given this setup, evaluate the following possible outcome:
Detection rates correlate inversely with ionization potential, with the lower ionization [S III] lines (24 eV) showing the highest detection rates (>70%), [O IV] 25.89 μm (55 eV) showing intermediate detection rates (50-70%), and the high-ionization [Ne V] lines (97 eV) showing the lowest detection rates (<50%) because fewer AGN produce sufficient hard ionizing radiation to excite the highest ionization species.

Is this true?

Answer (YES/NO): NO